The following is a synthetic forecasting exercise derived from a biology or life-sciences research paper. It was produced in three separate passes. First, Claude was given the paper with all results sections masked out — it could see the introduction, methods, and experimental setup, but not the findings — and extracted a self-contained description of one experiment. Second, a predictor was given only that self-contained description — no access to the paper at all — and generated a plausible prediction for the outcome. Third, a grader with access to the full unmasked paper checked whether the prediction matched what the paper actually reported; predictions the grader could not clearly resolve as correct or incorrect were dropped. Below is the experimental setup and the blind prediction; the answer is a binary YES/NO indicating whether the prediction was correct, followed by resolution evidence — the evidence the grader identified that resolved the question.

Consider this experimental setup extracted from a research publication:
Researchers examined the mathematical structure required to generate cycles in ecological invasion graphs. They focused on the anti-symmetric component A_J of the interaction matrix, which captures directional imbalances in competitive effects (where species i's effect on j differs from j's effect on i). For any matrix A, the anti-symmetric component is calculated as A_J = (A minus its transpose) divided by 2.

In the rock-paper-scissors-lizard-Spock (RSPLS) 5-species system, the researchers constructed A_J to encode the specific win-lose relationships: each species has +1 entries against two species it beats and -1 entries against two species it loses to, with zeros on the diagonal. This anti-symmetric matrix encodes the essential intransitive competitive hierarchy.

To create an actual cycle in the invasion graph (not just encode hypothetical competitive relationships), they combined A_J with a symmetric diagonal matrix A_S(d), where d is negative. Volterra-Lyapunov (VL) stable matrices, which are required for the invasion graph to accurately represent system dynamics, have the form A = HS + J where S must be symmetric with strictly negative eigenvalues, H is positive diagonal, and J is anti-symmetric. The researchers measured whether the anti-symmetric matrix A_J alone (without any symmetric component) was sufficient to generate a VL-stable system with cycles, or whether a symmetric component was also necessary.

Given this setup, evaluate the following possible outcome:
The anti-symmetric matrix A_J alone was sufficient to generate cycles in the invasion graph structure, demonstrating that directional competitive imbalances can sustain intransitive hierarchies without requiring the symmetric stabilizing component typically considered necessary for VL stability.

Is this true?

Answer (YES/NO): NO